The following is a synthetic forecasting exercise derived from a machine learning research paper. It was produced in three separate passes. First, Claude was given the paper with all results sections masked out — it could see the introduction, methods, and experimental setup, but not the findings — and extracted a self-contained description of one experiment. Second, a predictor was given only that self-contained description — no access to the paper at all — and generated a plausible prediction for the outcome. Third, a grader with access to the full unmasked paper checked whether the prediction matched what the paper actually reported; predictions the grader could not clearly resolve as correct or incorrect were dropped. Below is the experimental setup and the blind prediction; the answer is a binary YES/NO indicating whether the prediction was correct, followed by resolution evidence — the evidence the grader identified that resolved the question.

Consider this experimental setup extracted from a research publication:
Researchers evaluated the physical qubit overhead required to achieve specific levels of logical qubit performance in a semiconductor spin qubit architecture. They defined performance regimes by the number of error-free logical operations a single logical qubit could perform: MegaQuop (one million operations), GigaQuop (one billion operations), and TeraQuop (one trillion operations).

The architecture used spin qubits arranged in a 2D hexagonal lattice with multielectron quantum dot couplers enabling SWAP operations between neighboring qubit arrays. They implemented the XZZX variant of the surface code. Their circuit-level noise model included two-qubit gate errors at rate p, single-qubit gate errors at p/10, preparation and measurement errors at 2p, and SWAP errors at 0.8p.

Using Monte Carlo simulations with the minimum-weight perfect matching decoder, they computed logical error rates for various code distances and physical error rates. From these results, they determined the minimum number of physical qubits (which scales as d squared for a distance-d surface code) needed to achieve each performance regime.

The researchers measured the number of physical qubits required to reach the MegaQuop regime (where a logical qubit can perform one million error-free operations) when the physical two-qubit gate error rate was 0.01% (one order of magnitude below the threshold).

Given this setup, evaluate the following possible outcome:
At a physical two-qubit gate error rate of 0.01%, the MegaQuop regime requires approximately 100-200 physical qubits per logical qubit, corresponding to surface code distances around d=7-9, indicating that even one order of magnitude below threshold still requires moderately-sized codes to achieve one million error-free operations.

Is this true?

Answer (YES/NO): NO